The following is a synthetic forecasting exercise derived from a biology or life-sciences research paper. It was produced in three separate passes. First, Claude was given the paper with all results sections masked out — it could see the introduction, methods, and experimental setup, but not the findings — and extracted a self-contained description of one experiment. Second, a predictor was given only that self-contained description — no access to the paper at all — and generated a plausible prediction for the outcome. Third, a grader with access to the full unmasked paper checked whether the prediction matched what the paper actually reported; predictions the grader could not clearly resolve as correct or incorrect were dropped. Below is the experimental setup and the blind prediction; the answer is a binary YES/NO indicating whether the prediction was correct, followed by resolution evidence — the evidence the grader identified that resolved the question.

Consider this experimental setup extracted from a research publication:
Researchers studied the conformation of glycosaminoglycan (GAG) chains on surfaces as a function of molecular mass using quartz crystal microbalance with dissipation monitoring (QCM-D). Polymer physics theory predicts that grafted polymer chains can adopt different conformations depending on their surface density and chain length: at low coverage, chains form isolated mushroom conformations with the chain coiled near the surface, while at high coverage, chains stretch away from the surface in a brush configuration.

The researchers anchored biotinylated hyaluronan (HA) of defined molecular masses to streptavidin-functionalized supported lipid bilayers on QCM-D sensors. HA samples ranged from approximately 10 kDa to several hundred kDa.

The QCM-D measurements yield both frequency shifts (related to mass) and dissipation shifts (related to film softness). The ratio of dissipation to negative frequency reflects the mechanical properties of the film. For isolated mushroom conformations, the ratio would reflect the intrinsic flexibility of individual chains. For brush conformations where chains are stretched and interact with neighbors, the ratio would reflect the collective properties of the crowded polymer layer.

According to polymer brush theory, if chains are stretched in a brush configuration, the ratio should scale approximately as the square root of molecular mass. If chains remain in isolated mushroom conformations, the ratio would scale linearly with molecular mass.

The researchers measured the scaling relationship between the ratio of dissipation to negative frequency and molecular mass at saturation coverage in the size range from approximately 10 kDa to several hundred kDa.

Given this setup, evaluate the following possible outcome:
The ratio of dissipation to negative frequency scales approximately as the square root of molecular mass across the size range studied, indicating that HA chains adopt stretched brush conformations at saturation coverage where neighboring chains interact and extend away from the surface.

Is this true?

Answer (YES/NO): NO